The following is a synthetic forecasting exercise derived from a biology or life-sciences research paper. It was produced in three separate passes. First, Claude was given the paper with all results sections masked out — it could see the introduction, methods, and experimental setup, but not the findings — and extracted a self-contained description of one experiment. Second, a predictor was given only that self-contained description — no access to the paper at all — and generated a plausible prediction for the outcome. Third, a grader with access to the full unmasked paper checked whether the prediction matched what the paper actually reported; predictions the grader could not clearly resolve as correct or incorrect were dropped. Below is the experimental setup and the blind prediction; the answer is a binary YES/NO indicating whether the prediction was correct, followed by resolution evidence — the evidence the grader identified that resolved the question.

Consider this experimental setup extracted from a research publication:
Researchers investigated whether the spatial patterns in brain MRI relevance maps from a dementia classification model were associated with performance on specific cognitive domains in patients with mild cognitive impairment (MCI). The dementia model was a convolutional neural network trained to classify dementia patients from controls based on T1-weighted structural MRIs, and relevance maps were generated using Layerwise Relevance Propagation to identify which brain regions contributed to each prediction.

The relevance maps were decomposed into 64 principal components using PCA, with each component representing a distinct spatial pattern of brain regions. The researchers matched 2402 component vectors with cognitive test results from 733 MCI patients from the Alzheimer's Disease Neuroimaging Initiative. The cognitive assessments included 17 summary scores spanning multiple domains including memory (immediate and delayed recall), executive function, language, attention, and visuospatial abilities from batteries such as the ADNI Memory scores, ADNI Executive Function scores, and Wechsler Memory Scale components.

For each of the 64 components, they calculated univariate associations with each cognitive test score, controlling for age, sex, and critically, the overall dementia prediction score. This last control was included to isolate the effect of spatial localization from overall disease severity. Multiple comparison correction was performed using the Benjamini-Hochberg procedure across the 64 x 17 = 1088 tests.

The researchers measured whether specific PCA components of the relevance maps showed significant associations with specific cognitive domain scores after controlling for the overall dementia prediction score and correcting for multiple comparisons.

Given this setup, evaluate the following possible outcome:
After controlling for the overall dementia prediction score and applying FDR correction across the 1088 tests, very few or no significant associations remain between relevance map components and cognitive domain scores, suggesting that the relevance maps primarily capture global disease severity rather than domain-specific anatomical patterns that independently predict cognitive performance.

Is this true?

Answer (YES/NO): NO